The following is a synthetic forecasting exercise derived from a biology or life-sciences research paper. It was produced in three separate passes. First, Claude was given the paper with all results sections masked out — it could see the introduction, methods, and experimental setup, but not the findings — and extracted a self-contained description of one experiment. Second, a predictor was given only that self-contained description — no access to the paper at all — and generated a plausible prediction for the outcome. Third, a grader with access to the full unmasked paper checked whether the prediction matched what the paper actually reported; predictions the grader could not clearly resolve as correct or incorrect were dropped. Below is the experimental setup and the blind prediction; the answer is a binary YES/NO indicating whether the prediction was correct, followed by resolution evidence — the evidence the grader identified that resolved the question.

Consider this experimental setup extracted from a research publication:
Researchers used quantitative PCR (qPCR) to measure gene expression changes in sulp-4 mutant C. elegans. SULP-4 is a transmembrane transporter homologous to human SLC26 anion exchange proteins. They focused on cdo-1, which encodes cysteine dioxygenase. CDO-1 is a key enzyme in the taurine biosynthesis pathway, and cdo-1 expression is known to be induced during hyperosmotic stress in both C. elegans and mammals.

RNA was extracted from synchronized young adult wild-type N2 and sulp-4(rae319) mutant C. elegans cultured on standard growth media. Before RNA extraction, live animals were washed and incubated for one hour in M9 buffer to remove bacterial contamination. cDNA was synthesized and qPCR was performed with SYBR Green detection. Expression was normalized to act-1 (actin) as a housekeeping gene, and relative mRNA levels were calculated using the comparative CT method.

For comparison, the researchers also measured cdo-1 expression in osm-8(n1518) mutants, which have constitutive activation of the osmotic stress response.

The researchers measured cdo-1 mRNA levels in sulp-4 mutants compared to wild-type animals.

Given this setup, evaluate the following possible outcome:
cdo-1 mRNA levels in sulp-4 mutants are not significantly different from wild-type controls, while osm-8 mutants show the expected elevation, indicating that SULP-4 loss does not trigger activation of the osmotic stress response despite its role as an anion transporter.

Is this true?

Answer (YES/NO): NO